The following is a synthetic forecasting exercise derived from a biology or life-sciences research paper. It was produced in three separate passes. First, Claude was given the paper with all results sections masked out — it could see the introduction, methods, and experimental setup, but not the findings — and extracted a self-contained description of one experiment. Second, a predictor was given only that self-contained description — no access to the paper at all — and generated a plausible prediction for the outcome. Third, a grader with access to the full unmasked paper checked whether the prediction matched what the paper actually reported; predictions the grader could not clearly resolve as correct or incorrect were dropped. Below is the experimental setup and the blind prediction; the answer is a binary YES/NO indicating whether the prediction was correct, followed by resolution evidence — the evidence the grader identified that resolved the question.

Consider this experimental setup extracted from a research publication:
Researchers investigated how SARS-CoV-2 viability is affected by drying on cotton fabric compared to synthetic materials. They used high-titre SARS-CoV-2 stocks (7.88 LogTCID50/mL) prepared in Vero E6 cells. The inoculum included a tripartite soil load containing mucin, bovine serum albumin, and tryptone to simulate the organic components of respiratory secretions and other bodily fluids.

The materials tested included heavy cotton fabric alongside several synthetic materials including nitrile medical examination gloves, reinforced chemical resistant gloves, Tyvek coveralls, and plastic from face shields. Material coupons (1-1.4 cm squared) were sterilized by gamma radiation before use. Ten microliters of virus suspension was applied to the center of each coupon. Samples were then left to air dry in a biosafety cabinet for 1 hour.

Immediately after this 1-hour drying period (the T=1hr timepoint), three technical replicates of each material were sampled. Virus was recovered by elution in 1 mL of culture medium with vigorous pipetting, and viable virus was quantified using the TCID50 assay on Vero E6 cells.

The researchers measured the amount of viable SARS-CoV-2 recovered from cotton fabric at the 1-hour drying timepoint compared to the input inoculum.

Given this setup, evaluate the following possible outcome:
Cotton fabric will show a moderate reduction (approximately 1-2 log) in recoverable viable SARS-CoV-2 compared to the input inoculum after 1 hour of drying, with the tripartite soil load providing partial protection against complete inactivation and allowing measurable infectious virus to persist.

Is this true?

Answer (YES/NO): NO